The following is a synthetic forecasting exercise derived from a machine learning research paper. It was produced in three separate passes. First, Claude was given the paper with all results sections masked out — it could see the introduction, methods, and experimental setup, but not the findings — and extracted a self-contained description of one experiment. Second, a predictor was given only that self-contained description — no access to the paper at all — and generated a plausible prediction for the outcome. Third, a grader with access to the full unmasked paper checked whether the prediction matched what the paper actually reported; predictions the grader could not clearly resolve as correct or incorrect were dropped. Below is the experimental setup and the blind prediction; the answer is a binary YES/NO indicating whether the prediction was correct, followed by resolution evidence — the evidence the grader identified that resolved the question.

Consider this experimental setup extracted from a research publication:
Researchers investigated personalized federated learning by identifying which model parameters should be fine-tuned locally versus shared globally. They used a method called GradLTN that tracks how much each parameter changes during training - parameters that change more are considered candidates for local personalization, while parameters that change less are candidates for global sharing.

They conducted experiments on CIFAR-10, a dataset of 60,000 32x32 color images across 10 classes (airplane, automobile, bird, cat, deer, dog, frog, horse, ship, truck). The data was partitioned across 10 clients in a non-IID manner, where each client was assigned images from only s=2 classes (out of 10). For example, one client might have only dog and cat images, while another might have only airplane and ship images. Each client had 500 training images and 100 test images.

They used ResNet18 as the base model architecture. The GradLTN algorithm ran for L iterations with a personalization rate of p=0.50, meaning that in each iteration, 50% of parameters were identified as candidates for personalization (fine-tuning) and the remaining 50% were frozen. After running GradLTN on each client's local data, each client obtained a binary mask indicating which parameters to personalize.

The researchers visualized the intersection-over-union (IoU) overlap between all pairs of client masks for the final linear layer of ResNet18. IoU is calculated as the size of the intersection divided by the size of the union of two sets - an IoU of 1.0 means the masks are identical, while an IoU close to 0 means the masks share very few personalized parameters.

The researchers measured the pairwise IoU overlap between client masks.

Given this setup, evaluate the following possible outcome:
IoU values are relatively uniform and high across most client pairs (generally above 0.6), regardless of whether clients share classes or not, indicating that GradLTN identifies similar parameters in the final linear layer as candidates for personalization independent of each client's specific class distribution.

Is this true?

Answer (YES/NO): NO